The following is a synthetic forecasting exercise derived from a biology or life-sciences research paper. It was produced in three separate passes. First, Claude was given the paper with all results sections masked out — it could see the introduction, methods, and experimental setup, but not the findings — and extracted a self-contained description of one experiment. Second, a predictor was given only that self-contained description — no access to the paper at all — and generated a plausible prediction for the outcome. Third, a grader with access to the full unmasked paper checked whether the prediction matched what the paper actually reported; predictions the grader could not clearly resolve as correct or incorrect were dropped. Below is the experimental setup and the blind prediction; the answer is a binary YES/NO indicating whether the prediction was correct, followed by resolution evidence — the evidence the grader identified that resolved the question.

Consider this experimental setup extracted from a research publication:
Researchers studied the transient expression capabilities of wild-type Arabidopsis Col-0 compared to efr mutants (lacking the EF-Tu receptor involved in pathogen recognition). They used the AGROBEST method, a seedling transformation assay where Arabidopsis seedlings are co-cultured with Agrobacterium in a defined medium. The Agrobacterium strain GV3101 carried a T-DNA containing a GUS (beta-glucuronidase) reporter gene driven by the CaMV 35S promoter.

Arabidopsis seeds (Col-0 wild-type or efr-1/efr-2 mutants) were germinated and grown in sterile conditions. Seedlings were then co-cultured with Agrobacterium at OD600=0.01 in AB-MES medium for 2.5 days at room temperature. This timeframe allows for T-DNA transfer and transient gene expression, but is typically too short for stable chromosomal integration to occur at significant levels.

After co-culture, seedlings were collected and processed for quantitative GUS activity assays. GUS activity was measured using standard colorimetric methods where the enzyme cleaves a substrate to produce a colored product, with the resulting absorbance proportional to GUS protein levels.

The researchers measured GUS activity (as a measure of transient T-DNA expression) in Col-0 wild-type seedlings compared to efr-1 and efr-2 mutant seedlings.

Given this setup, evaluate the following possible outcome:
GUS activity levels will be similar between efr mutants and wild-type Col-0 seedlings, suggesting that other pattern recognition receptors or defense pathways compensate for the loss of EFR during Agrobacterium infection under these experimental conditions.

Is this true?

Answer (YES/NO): NO